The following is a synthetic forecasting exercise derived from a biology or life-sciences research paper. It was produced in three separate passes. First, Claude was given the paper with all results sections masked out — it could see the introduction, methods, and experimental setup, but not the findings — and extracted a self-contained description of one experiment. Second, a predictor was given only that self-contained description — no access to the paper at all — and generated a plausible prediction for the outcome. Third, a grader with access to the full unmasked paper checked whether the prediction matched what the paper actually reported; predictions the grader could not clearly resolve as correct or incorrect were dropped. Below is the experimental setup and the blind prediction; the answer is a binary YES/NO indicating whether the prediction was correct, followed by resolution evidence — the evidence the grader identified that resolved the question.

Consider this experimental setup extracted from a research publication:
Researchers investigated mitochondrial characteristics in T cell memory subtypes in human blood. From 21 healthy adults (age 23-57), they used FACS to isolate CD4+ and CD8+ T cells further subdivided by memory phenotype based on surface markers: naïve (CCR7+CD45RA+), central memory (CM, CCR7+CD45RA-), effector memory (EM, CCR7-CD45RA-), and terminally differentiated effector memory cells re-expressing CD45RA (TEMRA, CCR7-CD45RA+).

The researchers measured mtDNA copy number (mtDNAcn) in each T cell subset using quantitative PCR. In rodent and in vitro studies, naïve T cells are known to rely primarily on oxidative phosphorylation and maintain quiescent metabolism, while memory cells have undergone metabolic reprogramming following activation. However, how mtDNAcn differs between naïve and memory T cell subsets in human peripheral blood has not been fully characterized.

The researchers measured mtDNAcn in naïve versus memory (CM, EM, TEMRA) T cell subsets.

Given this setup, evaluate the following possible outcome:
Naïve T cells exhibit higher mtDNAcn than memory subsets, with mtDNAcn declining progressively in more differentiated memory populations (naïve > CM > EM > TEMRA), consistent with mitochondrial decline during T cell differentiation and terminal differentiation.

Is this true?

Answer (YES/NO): NO